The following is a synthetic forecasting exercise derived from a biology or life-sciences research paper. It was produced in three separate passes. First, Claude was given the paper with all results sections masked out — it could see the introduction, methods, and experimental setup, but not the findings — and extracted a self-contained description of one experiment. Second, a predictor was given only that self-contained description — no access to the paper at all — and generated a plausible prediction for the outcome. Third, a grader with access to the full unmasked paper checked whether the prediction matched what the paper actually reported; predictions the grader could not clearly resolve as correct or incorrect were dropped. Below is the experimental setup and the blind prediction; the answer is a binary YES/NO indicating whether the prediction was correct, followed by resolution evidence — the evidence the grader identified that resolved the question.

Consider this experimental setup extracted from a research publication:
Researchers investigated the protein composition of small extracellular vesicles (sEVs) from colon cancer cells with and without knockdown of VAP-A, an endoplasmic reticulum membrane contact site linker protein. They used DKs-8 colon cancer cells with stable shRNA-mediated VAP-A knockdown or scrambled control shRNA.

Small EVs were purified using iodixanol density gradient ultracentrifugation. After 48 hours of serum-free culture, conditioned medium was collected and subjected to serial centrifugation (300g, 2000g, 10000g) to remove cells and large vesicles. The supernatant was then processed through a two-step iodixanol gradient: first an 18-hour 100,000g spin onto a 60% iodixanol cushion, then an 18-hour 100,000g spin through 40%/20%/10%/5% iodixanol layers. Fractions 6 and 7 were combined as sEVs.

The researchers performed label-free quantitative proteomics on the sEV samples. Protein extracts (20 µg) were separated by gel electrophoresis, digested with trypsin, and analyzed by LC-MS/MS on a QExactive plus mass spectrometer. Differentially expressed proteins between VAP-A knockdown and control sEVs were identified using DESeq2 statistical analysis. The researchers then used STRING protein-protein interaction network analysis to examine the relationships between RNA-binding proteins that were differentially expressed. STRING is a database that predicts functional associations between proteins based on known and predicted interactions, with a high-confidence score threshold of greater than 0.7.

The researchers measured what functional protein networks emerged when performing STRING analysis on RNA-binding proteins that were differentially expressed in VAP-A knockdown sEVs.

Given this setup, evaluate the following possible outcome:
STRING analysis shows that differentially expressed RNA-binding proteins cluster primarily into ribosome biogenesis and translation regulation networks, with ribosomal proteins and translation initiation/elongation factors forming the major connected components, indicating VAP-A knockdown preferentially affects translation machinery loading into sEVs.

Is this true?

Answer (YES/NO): NO